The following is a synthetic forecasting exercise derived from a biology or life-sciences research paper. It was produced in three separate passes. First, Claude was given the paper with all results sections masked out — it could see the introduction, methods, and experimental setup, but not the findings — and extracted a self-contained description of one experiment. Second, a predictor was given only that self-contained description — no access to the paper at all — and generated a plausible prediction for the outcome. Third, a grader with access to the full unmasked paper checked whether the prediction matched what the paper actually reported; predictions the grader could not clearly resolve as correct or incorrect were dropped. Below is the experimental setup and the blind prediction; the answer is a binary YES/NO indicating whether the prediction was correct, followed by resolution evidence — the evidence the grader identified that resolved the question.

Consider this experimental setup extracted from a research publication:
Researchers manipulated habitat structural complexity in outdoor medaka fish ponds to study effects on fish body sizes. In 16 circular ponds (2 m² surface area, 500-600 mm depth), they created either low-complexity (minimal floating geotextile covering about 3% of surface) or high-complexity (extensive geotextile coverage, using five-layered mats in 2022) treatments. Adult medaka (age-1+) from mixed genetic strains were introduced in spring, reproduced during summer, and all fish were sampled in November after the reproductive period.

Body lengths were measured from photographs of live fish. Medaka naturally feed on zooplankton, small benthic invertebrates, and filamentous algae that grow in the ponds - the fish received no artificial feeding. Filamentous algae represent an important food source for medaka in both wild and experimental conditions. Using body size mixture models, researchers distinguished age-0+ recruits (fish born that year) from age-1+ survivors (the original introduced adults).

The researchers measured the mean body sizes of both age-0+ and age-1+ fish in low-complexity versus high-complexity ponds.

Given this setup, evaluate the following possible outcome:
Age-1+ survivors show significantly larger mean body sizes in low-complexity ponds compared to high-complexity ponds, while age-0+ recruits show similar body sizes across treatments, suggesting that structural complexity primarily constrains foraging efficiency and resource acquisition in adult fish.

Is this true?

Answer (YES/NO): NO